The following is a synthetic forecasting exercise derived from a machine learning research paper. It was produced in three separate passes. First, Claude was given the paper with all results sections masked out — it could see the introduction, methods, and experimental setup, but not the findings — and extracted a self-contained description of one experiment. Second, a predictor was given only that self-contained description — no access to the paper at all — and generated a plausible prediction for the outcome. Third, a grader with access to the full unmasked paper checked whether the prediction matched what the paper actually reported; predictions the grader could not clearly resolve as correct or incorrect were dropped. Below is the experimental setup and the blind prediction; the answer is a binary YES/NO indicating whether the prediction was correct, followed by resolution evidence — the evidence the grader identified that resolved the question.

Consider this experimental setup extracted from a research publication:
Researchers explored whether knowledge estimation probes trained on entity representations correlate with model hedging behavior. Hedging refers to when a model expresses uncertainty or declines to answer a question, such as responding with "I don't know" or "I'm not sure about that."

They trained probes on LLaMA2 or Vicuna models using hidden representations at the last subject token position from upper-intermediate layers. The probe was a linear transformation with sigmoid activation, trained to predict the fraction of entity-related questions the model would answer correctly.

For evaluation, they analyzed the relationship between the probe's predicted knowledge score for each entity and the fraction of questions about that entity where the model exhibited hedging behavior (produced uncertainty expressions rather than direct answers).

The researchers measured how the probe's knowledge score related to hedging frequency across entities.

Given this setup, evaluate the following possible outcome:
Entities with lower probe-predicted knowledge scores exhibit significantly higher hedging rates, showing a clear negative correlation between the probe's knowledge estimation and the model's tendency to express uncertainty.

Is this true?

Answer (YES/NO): YES